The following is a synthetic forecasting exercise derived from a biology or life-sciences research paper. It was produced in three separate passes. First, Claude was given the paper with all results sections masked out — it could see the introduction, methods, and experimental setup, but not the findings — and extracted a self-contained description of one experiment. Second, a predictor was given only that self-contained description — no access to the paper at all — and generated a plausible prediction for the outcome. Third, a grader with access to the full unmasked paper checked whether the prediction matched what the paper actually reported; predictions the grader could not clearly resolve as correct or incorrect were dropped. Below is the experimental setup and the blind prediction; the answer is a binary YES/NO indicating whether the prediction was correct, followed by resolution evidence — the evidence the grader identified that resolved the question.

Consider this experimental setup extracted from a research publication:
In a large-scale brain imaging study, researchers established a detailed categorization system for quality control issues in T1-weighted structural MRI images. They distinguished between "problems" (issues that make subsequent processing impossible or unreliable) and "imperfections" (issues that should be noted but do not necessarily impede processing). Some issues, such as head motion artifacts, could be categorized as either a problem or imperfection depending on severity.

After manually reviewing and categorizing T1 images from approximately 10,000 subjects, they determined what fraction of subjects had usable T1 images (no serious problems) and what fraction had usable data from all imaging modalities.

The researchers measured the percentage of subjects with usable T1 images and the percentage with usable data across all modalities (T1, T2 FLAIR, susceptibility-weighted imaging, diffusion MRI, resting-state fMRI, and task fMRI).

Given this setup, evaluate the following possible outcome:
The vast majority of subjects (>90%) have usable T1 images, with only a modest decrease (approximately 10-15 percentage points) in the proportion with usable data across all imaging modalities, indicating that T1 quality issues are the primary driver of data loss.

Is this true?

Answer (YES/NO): NO